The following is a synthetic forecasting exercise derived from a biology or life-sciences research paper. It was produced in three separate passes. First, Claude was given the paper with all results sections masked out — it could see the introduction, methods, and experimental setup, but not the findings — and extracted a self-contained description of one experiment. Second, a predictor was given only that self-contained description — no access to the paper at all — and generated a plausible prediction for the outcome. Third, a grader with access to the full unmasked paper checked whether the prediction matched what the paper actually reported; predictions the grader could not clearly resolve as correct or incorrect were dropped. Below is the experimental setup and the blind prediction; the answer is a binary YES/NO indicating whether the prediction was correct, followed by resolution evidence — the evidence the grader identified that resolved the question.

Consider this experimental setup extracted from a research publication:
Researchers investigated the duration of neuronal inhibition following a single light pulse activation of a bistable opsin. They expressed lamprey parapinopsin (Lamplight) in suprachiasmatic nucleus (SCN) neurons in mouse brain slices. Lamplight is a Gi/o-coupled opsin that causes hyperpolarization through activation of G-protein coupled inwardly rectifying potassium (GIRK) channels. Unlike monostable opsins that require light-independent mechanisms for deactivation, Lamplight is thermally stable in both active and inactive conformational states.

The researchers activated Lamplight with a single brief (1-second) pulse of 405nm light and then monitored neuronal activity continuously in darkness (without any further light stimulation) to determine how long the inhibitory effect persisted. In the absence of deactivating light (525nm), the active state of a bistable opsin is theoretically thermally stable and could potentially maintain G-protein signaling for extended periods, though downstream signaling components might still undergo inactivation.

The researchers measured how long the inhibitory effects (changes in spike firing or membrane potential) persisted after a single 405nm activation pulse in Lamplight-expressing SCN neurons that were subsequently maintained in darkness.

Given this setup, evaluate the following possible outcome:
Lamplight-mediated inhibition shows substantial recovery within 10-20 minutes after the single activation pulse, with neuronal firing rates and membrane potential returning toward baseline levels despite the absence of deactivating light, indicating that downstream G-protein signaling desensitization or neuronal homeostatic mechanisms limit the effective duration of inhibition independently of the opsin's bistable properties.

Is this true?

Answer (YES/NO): NO